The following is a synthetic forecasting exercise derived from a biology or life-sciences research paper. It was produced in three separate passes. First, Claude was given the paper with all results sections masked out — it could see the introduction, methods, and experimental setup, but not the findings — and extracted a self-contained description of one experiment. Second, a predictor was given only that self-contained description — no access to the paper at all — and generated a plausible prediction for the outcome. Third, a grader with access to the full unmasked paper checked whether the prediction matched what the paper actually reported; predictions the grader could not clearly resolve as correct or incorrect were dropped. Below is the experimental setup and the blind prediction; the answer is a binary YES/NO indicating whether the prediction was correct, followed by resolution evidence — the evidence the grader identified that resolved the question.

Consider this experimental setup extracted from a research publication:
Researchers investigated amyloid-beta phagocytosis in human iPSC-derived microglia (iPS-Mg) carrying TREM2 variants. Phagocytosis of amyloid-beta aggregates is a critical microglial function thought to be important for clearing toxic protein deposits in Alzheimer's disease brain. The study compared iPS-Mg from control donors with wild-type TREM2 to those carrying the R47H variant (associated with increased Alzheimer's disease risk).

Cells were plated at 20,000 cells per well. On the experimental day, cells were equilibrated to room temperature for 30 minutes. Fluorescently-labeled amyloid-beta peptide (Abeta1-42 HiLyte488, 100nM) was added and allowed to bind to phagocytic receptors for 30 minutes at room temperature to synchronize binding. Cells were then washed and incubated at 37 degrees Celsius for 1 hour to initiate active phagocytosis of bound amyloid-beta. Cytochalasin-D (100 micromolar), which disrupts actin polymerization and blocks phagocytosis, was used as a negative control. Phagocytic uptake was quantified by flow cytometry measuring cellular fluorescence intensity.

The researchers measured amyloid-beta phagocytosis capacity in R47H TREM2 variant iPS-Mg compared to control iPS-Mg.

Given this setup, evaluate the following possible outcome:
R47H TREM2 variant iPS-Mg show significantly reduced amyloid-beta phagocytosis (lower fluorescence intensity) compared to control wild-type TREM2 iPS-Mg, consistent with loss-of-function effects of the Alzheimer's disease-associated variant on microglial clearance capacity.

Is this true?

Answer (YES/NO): YES